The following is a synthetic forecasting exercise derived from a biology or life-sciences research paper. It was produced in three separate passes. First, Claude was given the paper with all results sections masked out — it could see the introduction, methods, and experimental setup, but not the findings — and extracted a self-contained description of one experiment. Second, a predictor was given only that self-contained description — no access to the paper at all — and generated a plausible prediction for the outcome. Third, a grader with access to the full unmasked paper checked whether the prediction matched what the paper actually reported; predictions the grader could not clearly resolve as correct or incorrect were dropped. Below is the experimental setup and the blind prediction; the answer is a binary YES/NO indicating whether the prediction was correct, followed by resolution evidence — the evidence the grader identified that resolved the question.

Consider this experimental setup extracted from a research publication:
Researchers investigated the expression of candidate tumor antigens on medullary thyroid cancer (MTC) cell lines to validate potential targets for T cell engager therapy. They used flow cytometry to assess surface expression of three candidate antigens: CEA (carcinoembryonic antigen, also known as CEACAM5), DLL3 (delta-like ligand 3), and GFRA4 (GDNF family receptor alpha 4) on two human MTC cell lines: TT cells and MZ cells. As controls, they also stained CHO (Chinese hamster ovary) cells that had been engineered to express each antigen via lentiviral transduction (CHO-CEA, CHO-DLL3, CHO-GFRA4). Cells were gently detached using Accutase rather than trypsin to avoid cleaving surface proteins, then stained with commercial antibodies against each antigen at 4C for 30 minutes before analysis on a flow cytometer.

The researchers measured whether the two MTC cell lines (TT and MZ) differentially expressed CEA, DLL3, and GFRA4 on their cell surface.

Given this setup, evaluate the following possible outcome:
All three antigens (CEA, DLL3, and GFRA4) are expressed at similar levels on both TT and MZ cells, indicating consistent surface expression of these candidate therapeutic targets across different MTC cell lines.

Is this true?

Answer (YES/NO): NO